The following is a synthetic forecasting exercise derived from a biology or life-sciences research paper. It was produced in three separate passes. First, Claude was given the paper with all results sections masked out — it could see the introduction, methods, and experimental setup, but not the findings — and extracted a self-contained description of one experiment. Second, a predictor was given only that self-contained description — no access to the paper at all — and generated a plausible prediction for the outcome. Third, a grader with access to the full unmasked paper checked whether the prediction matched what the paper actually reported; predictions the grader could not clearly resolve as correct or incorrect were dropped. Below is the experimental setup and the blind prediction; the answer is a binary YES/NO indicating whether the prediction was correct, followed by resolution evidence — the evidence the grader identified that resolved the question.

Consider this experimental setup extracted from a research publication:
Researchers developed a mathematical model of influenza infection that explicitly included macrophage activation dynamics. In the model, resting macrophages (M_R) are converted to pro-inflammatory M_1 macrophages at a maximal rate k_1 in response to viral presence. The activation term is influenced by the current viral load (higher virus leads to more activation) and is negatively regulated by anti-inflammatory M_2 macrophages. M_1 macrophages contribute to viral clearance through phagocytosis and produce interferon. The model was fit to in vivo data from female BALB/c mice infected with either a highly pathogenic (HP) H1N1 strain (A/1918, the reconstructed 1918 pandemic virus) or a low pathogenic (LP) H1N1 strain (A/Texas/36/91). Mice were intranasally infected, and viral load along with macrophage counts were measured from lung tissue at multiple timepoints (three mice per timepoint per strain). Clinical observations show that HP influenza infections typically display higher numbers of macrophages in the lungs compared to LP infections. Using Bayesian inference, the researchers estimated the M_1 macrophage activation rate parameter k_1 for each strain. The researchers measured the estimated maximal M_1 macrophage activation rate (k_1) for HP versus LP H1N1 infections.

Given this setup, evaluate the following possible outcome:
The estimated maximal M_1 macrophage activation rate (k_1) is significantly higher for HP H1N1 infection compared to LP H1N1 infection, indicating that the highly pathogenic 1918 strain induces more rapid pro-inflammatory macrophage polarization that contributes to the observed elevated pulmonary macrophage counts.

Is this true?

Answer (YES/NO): NO